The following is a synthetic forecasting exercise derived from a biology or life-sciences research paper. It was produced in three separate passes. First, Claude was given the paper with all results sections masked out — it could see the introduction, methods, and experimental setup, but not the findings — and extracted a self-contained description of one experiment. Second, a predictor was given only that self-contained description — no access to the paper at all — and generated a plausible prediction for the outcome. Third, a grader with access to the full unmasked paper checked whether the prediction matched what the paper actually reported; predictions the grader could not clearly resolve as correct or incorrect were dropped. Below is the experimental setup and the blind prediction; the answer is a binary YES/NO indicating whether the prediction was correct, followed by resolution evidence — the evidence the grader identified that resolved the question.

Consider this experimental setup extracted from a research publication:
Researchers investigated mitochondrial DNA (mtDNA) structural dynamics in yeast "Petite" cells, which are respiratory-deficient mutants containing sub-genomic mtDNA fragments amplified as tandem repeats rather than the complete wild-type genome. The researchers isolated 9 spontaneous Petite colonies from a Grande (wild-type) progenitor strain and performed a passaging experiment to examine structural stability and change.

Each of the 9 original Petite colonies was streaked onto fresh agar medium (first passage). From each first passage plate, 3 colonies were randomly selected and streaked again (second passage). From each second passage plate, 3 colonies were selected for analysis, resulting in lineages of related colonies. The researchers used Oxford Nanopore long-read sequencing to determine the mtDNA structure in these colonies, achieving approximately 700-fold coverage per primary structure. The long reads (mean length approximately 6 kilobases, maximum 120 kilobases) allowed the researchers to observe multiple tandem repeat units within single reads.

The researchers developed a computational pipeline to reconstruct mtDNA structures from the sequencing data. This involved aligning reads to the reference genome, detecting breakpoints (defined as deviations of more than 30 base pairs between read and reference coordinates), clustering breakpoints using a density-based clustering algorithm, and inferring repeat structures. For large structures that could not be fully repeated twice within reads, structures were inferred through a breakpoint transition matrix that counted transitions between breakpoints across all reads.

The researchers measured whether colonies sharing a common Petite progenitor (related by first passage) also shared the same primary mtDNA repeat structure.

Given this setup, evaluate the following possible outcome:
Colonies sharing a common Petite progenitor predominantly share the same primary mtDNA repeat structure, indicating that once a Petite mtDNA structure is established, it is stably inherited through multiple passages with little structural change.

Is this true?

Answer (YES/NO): NO